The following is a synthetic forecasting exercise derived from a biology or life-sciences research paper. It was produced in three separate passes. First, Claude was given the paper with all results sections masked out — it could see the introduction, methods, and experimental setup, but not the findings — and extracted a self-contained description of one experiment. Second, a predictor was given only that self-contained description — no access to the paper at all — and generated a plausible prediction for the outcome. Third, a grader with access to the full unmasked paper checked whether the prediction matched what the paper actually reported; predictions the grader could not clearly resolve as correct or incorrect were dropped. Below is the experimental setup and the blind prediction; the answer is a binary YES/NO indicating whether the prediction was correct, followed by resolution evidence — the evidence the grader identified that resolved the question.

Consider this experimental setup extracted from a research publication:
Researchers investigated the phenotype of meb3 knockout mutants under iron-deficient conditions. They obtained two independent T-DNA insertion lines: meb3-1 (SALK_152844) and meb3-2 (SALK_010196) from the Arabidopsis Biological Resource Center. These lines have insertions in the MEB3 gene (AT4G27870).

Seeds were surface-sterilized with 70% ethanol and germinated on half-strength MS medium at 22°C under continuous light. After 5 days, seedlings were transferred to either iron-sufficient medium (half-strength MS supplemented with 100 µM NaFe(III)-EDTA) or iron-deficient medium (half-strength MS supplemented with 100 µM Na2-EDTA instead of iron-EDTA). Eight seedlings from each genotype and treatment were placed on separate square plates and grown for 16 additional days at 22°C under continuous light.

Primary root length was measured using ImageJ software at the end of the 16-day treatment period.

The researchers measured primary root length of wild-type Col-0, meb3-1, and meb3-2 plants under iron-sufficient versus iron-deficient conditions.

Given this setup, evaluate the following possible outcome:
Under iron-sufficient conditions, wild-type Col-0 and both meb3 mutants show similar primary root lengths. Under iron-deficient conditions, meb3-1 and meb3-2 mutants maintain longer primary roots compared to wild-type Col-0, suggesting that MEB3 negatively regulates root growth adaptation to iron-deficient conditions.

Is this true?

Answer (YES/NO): NO